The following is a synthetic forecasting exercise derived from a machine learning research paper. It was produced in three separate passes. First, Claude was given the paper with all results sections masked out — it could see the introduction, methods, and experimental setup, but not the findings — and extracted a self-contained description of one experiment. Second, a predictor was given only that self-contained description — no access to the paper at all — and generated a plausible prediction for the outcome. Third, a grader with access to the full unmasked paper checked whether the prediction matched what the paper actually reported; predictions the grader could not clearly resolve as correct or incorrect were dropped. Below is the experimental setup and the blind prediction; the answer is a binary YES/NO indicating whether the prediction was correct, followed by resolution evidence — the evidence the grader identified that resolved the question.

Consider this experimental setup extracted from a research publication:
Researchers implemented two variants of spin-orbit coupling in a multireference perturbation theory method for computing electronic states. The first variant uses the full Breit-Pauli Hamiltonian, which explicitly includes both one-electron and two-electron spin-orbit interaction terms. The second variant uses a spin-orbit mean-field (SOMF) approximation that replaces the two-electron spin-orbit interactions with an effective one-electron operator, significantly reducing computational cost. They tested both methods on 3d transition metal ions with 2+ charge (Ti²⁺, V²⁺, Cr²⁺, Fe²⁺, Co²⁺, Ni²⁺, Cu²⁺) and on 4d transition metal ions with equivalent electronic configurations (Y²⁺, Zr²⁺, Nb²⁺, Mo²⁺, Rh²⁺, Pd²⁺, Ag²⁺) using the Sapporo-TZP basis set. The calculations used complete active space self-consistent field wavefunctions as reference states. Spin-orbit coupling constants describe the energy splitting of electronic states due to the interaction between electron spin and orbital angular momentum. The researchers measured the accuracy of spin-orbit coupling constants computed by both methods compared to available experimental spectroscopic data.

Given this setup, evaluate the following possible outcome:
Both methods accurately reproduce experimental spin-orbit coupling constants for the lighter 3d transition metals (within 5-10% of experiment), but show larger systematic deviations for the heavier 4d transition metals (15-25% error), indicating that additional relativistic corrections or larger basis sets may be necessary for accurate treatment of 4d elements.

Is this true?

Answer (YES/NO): NO